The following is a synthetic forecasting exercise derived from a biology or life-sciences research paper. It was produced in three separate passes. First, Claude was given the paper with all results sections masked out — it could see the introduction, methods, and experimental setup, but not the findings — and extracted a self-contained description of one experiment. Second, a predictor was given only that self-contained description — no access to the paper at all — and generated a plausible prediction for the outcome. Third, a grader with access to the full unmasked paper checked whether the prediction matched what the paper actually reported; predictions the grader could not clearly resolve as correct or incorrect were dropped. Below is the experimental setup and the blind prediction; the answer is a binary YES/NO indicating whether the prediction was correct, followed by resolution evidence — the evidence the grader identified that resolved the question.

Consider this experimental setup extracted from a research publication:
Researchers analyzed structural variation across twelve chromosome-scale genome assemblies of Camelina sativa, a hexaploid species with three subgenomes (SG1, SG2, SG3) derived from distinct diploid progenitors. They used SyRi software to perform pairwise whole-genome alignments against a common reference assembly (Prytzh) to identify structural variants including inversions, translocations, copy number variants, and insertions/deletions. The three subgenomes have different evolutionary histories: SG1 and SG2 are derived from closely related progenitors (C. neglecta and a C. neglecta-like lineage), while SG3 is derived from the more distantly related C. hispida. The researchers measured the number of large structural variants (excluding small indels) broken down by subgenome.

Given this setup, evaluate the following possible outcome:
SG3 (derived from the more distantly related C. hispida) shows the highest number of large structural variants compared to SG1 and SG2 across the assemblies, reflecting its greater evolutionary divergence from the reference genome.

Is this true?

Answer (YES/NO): YES